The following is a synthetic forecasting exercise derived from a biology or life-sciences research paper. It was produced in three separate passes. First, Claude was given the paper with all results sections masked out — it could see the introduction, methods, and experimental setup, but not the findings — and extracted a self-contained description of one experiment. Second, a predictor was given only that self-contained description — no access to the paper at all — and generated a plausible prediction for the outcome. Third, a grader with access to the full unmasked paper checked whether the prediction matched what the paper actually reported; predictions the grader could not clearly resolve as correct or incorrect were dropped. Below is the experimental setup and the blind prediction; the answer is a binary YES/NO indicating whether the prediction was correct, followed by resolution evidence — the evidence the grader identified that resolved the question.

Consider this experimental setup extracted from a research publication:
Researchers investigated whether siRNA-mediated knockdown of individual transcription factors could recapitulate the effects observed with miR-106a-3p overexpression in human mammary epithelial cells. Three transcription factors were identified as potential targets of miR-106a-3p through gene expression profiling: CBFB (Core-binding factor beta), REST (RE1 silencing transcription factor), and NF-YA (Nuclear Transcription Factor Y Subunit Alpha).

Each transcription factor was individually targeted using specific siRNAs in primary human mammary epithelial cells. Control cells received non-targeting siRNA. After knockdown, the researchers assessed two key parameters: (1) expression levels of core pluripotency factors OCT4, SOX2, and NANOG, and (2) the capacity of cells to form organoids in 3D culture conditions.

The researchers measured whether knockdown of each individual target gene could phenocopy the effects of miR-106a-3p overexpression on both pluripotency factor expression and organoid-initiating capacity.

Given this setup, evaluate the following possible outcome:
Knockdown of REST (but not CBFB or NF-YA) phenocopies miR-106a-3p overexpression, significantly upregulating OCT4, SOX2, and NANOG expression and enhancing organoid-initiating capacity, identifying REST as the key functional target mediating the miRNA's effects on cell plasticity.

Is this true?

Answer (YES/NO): NO